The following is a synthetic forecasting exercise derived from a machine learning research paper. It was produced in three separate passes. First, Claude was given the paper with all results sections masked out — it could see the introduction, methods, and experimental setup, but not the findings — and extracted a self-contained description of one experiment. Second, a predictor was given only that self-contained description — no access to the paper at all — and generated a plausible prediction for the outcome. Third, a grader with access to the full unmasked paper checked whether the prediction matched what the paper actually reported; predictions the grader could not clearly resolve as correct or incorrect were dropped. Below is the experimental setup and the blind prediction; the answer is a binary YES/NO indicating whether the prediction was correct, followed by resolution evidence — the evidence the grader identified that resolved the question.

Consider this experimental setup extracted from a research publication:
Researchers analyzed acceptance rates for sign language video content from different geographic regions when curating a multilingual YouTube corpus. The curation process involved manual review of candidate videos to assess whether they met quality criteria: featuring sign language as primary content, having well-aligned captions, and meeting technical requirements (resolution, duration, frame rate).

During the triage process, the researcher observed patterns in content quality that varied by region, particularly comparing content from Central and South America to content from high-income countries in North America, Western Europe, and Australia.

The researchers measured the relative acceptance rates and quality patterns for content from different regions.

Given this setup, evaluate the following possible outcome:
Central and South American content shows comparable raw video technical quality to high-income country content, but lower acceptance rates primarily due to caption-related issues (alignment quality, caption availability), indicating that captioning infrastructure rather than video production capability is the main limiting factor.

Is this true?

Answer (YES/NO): NO